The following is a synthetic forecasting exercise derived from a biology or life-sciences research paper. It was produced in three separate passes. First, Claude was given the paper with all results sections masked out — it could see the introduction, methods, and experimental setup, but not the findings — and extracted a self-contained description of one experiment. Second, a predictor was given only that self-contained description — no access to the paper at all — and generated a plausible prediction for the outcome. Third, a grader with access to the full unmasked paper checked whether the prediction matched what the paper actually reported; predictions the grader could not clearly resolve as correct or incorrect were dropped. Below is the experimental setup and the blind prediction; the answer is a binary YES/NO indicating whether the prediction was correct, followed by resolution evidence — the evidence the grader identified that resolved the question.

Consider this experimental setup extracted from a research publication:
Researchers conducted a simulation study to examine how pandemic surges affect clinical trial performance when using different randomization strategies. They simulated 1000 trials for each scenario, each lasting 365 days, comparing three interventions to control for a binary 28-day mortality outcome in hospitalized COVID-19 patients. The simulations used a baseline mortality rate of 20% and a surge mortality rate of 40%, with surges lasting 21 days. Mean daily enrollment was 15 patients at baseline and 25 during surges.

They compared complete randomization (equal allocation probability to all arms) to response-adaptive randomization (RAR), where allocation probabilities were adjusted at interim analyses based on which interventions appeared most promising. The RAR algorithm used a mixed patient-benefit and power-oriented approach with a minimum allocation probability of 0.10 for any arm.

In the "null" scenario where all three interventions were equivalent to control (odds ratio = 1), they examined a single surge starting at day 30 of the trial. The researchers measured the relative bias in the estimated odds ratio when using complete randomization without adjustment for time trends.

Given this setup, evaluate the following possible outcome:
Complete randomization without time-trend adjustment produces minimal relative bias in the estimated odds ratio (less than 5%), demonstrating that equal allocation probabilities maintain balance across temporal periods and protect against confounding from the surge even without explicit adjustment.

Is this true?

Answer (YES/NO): NO